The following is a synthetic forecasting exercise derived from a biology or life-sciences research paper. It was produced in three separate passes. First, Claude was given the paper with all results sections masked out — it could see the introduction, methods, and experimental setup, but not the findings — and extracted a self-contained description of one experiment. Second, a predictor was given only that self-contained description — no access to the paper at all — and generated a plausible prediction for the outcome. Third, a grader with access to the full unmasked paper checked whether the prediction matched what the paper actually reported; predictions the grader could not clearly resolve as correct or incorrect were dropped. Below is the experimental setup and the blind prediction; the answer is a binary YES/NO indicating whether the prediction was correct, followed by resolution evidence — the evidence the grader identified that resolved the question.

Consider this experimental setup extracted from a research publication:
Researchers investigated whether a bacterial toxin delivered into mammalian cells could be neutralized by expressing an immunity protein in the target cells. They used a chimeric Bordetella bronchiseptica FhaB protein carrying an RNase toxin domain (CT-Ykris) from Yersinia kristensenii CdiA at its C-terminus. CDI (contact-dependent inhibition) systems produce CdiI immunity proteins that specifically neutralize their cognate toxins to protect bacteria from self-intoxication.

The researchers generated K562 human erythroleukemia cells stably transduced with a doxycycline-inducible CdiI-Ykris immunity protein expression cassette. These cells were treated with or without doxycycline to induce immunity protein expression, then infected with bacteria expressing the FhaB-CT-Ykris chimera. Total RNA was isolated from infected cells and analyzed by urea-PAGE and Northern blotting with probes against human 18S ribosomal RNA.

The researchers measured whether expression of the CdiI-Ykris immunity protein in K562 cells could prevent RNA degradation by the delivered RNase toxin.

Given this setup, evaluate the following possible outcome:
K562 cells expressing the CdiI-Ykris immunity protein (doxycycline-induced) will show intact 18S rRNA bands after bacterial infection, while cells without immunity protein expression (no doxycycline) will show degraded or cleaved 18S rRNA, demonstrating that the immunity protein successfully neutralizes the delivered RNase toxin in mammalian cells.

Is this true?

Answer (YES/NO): YES